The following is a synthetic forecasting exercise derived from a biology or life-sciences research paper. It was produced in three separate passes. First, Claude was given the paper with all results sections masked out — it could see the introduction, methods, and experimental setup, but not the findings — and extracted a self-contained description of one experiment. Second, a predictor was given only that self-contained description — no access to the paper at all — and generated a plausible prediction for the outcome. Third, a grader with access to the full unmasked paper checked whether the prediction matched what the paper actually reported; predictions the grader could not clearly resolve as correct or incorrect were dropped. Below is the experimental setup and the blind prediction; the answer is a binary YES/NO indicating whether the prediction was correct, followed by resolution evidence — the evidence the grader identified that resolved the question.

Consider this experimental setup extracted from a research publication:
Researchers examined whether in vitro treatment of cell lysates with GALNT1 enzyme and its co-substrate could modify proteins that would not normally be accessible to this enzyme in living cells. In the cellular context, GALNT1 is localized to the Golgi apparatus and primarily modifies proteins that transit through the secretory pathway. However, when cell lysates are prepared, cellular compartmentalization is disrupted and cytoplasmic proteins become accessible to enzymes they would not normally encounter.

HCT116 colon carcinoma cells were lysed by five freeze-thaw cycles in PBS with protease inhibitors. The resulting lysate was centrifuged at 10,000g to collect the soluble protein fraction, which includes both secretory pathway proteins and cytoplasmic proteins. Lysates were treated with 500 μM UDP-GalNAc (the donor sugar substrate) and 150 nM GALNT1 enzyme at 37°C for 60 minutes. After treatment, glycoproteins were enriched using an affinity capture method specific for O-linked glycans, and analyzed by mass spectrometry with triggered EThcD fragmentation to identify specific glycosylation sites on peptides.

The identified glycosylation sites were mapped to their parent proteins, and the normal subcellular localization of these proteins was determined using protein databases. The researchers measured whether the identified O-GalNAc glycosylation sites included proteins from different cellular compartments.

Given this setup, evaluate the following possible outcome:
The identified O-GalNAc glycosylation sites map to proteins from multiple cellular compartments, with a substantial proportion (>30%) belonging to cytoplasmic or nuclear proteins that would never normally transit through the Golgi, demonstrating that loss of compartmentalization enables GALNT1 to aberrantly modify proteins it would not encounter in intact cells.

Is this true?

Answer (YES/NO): YES